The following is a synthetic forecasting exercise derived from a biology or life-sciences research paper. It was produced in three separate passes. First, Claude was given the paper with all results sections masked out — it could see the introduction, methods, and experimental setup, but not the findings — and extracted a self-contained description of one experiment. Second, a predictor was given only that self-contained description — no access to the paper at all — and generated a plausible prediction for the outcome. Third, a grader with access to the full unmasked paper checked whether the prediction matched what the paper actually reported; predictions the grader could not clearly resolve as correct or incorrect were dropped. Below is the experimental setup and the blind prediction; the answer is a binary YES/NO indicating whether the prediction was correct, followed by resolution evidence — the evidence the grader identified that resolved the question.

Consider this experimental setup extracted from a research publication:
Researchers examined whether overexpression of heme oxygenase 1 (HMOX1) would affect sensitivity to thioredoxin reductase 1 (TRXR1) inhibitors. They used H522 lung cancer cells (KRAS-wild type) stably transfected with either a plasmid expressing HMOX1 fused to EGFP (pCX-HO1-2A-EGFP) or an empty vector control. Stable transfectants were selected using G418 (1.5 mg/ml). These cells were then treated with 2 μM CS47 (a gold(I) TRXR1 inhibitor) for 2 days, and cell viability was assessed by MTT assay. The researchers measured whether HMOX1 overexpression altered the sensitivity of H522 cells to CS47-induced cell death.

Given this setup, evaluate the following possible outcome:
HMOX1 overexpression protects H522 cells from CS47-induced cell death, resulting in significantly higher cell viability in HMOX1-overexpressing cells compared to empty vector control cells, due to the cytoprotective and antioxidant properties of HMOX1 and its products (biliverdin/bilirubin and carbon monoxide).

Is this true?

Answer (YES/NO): NO